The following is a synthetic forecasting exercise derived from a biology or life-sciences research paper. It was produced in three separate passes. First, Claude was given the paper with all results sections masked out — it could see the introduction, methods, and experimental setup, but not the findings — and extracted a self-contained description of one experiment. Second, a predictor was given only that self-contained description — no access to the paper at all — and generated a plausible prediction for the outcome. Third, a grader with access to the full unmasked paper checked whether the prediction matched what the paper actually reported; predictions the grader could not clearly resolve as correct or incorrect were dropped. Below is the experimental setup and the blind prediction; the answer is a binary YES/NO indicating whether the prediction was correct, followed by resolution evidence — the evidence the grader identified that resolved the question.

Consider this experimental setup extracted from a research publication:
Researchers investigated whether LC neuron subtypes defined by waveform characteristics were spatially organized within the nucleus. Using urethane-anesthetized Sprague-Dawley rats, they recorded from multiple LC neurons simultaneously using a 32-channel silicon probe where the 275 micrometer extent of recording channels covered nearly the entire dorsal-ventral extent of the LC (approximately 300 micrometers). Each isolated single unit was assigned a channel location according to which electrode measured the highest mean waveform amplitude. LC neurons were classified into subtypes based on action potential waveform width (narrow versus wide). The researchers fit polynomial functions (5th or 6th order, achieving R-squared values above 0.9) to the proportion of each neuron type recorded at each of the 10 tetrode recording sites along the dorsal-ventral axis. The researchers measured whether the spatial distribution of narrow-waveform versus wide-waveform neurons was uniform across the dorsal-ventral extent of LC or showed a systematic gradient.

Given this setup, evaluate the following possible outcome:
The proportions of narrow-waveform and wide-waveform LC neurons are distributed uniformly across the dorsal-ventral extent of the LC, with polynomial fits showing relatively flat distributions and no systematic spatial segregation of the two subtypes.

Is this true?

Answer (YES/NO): NO